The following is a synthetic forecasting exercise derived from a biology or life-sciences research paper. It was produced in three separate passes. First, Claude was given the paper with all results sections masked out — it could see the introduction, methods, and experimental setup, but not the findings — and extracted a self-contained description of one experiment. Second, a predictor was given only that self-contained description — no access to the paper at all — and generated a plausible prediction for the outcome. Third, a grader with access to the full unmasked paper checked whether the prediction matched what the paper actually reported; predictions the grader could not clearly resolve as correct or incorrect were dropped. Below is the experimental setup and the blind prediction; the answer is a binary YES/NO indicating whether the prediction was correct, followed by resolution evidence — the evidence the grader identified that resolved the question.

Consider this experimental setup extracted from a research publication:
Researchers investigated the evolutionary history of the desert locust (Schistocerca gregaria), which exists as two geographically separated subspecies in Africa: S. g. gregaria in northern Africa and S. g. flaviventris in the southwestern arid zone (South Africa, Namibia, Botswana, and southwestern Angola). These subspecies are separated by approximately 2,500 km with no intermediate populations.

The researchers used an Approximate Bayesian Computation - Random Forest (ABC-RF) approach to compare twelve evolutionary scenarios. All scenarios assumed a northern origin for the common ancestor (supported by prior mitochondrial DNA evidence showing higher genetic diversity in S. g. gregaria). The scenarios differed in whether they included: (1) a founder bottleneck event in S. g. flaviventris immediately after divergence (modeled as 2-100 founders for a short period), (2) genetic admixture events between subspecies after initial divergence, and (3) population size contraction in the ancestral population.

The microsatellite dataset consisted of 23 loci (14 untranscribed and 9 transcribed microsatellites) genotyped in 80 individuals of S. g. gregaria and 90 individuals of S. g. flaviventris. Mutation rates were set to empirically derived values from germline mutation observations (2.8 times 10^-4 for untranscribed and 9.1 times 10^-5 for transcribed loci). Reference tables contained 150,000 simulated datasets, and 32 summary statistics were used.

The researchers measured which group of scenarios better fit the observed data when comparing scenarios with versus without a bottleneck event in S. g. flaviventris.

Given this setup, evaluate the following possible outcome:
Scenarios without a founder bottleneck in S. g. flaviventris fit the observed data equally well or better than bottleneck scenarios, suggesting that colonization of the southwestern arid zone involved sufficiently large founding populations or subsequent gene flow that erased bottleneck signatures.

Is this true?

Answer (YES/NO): NO